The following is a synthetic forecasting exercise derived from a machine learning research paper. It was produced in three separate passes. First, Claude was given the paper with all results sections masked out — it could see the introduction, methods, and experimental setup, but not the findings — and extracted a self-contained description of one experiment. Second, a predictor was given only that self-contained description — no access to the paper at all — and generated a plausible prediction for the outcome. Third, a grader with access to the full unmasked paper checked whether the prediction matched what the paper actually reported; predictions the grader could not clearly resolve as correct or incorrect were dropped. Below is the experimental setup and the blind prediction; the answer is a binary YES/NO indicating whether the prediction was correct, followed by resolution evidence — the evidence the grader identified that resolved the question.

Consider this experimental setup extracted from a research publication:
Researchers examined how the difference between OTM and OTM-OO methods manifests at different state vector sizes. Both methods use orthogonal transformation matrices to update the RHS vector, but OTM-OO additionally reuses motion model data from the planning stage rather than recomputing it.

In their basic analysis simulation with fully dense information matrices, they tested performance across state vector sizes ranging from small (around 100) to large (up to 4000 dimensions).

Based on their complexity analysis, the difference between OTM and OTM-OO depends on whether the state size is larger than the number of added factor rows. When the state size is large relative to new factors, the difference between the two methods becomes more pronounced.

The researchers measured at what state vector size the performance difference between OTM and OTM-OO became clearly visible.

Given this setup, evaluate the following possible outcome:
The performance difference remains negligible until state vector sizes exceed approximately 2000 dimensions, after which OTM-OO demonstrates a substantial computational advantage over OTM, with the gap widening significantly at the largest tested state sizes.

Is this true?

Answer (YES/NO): NO